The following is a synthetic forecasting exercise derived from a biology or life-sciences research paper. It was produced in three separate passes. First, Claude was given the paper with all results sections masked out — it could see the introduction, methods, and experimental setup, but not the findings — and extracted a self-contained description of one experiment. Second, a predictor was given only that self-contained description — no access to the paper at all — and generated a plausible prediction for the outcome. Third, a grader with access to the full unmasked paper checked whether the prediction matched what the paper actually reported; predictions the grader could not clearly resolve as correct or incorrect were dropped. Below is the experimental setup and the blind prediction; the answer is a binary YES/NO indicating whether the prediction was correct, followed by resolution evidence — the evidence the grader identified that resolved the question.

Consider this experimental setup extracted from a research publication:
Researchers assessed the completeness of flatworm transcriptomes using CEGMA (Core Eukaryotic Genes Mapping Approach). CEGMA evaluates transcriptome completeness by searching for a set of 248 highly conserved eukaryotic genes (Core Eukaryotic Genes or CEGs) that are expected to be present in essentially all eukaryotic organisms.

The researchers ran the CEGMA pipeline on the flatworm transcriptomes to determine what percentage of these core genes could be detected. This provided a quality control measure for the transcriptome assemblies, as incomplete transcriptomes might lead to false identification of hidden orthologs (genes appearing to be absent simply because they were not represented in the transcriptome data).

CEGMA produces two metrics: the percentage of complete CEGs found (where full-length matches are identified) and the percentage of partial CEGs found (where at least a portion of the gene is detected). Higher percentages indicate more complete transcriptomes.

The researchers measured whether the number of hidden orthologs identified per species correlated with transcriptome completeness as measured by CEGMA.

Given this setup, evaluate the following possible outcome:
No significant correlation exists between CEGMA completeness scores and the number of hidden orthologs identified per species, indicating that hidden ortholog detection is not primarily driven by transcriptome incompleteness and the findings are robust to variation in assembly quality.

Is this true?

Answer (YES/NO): NO